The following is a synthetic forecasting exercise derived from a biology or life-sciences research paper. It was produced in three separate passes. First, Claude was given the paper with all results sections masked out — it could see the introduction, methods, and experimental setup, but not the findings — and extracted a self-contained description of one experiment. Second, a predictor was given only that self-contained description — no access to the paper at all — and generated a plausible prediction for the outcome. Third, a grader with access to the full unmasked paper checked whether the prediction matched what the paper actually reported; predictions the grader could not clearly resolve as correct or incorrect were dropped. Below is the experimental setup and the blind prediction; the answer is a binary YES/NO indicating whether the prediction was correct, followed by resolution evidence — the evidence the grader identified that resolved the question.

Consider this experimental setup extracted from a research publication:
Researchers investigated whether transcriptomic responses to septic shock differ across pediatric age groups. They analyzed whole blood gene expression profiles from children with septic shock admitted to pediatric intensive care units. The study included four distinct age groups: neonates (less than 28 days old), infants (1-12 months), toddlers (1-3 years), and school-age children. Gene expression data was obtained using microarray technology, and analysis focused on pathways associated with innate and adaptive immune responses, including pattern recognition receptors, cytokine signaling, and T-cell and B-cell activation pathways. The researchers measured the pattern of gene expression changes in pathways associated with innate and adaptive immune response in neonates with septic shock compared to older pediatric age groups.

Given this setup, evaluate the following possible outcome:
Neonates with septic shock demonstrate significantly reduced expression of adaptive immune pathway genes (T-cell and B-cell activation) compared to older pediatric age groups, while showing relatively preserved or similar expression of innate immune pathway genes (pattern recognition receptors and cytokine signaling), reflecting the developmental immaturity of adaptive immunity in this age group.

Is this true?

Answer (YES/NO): NO